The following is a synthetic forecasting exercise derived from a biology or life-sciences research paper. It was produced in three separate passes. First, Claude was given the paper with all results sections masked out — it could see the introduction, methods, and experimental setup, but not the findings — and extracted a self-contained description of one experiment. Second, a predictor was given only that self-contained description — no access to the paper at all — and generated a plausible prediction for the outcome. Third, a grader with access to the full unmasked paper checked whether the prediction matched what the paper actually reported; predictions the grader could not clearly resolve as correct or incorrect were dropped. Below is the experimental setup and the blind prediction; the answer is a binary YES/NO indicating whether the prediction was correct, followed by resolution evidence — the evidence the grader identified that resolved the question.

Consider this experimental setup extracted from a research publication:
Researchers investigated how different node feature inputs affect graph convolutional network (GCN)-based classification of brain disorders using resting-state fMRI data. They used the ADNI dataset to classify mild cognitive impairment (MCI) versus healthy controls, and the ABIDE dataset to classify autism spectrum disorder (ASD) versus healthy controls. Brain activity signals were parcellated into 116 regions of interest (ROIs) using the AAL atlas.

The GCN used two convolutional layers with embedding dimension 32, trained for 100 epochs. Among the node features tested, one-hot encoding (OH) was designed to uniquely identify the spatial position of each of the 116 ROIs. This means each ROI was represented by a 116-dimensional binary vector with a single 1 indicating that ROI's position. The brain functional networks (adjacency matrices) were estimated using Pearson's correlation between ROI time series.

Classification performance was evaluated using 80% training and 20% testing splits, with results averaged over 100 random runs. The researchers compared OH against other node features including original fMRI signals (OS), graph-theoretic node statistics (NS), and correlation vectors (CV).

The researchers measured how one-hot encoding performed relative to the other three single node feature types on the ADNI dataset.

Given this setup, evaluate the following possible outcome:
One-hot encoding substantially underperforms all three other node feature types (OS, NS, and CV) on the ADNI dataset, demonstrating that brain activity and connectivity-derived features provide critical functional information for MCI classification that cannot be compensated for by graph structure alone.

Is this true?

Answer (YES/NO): YES